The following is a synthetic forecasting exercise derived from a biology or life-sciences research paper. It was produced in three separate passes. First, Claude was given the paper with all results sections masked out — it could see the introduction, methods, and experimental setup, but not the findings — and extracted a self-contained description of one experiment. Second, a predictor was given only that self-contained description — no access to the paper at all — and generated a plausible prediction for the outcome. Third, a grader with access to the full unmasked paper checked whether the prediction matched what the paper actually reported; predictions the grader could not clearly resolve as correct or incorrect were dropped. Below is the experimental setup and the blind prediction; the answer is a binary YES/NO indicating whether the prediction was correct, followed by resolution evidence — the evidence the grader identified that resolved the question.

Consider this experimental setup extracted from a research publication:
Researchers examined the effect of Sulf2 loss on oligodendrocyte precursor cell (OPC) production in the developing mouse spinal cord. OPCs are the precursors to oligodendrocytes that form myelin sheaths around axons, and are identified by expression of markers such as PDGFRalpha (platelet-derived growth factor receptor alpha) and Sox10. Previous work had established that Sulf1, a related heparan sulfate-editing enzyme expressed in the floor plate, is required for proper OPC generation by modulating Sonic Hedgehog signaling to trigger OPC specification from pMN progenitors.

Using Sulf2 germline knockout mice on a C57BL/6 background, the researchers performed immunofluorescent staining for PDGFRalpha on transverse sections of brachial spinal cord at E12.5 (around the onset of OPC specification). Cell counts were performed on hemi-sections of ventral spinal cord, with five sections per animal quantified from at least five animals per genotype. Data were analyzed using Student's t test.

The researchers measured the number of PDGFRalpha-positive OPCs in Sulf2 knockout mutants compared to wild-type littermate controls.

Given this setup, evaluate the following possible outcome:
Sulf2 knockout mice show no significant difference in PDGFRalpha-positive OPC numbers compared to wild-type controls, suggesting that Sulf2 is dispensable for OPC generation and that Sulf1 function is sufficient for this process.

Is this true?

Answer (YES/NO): YES